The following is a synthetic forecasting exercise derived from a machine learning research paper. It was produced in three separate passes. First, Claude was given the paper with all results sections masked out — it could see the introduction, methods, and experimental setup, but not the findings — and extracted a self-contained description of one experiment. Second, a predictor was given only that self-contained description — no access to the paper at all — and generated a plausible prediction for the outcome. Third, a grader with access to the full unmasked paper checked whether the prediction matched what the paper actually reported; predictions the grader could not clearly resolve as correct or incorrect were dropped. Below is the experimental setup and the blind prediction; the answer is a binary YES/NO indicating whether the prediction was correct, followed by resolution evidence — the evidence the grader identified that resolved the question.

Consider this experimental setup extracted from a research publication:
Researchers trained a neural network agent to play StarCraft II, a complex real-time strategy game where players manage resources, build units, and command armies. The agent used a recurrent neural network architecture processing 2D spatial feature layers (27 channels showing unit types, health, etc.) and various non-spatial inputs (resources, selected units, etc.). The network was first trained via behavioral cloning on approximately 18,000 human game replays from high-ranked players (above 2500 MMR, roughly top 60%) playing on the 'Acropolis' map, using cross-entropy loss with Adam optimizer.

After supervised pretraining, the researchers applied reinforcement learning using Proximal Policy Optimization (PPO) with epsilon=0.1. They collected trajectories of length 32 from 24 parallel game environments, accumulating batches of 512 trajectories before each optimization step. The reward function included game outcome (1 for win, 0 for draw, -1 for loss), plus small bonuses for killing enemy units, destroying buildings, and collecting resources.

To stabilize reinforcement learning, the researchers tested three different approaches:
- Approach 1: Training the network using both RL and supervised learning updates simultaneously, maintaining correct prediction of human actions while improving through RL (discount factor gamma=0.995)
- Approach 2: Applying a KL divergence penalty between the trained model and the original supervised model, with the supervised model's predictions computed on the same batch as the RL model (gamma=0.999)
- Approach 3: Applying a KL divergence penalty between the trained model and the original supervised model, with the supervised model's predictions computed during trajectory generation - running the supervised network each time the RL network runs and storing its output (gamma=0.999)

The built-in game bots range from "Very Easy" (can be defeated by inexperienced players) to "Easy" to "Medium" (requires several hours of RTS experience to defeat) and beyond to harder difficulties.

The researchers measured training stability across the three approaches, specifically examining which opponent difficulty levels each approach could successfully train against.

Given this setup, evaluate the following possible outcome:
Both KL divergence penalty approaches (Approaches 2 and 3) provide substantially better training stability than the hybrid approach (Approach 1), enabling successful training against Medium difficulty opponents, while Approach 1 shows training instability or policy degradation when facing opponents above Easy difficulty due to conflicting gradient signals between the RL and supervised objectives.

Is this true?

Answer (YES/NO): NO